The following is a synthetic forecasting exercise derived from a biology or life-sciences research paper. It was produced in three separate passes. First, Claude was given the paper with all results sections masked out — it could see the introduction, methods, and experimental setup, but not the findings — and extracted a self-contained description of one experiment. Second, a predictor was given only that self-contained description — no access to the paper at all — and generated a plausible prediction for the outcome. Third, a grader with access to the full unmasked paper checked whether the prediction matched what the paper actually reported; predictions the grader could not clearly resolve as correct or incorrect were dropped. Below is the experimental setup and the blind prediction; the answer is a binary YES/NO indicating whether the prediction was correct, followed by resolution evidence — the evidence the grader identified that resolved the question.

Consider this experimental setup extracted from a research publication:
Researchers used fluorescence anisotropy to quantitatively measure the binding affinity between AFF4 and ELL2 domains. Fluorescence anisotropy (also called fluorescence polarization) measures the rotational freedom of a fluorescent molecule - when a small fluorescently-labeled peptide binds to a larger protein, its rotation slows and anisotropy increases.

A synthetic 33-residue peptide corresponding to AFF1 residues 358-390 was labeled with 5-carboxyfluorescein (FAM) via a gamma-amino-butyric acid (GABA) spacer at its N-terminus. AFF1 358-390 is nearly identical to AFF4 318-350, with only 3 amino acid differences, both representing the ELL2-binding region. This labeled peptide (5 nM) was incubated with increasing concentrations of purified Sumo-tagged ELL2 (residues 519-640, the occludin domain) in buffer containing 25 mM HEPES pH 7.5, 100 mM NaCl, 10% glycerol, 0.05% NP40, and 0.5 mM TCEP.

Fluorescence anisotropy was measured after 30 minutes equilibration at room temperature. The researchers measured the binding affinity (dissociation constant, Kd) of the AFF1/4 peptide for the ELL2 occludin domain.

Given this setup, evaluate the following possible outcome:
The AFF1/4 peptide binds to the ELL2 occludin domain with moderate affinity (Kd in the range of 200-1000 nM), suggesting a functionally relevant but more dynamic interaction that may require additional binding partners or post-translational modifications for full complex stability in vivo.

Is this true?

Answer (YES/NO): NO